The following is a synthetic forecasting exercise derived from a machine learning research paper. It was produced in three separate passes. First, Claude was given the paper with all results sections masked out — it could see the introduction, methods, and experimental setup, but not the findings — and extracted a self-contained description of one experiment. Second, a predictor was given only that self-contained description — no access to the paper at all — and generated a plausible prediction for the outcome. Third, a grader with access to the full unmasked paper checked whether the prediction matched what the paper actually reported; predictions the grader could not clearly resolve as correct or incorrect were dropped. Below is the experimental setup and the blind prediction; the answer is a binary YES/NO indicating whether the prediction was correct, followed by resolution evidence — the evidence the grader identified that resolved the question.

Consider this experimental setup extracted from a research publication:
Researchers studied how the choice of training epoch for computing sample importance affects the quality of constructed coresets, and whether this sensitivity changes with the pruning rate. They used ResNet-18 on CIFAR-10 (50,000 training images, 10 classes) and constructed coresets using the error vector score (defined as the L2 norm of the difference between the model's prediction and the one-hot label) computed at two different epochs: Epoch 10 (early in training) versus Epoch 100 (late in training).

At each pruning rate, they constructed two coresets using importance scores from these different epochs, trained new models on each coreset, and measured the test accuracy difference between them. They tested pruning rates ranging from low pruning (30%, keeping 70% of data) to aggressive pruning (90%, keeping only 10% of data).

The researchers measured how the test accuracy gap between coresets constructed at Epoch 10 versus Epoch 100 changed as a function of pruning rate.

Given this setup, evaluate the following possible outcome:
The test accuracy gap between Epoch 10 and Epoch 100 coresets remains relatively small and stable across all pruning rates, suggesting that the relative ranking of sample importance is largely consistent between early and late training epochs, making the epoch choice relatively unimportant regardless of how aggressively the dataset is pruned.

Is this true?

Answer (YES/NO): NO